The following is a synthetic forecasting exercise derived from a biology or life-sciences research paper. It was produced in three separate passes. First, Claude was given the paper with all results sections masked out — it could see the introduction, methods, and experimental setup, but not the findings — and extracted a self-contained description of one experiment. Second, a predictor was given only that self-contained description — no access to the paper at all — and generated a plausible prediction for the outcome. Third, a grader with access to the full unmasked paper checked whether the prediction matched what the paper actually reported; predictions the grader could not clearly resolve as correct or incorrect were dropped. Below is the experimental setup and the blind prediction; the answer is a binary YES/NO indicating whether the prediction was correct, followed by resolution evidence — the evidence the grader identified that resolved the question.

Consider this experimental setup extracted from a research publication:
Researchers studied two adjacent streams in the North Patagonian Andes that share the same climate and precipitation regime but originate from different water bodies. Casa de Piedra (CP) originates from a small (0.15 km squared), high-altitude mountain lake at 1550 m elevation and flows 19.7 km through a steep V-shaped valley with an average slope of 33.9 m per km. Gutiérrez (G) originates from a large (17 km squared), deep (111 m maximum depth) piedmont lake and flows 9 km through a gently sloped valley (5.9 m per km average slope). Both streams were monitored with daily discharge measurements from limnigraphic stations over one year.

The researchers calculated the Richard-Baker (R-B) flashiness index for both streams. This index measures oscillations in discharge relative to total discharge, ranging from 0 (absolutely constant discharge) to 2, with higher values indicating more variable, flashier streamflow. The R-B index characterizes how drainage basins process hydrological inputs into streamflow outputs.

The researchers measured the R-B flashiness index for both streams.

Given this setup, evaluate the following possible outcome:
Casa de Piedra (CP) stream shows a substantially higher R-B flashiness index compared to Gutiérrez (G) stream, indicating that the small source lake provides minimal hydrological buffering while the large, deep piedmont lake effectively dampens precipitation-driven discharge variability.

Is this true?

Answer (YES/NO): YES